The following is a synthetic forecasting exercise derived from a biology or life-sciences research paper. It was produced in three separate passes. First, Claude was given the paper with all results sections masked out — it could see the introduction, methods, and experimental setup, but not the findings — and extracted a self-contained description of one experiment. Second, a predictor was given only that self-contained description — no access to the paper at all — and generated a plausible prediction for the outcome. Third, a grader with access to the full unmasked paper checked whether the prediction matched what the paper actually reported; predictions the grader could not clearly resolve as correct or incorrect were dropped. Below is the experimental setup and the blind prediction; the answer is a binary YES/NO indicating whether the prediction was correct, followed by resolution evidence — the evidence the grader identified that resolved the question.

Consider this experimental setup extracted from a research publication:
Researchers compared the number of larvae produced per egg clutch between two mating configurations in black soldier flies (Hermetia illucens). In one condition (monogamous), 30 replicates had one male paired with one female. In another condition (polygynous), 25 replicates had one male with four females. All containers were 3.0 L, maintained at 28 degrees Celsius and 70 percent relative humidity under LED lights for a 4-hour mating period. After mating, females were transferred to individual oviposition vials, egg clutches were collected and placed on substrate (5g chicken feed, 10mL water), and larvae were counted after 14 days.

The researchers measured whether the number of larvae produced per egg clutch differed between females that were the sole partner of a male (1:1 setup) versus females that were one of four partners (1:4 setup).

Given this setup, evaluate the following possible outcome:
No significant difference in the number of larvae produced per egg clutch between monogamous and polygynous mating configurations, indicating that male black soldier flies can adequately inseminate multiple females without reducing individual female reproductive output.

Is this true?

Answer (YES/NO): YES